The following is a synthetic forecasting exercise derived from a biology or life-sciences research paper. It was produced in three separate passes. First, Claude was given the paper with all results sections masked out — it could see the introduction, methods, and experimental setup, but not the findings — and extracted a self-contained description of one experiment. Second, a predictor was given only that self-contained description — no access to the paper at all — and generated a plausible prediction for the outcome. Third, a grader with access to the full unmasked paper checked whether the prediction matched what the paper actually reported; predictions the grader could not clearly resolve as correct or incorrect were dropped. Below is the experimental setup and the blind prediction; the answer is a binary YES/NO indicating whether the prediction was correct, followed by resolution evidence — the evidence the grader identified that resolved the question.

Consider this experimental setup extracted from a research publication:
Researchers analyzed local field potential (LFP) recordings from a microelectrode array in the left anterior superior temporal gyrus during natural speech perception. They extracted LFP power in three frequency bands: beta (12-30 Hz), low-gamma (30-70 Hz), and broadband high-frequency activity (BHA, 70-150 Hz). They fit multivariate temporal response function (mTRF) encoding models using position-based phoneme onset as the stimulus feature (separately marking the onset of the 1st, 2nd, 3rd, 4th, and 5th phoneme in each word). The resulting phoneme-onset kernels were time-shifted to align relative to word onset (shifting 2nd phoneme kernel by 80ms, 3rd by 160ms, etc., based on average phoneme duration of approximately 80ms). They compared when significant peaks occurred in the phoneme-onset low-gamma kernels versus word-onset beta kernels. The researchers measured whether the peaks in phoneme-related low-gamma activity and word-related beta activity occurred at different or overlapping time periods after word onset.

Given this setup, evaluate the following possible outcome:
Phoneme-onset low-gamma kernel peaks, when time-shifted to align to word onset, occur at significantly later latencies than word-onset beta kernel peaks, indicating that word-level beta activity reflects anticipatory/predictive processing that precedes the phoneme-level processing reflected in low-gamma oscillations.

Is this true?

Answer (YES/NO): NO